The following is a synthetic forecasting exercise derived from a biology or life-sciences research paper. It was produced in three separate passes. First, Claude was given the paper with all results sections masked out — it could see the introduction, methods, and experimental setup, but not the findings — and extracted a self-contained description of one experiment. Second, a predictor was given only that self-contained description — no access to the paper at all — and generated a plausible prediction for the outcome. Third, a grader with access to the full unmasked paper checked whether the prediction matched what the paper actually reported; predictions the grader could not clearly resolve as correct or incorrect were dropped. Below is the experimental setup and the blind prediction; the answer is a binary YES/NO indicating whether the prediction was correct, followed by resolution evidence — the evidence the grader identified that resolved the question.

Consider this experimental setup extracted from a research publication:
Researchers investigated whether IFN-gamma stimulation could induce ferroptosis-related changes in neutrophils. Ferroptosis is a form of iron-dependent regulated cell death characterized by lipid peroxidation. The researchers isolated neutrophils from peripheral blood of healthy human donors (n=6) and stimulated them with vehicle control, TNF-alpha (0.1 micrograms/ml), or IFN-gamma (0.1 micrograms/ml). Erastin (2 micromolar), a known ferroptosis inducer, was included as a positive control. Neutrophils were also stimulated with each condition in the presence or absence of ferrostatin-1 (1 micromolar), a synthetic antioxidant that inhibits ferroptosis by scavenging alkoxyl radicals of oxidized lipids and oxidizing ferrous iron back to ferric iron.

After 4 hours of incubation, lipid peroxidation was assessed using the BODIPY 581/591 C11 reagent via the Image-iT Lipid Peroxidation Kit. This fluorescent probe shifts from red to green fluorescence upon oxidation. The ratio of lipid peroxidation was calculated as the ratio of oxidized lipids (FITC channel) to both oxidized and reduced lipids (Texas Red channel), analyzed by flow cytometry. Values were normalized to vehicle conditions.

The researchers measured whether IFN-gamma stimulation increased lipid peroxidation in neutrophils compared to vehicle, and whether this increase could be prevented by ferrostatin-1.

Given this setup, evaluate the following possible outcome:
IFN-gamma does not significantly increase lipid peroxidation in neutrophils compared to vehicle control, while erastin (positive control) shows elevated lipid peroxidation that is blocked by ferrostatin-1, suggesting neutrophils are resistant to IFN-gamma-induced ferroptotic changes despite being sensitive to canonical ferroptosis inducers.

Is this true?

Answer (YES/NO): NO